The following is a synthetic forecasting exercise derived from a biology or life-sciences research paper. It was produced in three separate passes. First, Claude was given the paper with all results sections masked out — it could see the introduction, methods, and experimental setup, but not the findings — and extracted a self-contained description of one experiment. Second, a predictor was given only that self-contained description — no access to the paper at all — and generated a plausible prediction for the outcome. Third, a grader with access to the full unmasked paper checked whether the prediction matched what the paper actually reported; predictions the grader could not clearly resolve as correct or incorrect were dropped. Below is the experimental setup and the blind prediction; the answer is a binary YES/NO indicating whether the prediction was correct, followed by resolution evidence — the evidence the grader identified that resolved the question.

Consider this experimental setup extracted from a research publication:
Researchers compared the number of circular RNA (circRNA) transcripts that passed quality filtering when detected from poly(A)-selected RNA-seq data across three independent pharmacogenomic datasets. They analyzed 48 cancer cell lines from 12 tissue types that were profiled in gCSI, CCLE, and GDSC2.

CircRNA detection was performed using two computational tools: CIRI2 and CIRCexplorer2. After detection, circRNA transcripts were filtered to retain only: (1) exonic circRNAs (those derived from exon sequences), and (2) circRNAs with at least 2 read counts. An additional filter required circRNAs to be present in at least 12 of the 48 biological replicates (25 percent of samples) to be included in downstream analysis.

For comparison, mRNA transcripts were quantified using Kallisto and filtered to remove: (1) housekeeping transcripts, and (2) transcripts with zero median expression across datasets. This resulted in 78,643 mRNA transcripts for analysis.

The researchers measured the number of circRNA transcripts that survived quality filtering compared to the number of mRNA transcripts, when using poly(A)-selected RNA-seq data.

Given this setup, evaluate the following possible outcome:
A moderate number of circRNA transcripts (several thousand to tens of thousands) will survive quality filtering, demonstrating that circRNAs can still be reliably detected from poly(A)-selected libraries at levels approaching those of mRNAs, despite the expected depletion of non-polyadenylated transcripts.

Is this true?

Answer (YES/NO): NO